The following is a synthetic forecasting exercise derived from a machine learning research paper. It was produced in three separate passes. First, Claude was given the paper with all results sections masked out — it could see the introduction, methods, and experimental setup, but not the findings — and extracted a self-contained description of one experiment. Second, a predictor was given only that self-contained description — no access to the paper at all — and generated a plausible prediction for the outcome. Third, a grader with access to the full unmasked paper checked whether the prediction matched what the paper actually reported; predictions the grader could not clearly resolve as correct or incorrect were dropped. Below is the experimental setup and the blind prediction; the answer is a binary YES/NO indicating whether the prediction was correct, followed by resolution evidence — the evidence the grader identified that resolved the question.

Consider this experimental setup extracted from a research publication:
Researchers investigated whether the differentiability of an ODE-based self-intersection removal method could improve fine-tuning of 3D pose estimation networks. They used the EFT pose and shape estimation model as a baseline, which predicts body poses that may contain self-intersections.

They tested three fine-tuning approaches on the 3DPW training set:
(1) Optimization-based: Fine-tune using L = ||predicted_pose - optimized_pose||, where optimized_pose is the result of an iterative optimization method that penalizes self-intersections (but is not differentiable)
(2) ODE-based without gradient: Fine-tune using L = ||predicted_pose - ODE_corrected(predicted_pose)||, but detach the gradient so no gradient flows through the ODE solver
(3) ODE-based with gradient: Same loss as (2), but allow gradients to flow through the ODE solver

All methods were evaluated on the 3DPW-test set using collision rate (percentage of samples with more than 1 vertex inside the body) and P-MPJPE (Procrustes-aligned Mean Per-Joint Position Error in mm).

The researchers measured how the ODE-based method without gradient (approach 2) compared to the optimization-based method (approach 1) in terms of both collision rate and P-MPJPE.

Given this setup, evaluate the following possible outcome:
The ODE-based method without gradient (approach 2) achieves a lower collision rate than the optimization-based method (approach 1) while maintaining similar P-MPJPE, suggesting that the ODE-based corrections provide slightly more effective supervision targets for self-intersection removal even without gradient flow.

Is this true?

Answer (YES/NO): NO